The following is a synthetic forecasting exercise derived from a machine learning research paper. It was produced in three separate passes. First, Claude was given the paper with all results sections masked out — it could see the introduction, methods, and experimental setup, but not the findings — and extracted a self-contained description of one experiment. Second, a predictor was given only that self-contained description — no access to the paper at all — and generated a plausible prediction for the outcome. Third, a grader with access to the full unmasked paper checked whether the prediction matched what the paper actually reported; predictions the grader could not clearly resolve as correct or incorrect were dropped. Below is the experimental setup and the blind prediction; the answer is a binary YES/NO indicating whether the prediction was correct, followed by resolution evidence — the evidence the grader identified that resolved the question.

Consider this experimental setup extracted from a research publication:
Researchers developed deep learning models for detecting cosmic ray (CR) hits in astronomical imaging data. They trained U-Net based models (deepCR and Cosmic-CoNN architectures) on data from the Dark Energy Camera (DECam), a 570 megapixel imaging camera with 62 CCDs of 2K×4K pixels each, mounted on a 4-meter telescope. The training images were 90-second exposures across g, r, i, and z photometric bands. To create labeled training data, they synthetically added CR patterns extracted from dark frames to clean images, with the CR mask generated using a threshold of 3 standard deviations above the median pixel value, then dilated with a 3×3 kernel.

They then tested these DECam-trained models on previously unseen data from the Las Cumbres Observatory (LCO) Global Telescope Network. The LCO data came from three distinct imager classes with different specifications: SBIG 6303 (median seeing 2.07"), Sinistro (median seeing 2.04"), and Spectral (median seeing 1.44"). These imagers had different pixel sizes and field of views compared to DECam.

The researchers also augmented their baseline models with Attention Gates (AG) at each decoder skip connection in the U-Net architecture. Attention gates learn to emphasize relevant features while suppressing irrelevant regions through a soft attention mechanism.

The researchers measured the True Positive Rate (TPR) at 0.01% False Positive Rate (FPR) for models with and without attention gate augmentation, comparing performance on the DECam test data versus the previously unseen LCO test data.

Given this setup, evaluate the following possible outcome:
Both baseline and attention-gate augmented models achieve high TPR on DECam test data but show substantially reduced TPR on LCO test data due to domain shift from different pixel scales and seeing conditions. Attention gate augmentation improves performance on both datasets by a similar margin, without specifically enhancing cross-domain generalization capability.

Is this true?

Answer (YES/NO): NO